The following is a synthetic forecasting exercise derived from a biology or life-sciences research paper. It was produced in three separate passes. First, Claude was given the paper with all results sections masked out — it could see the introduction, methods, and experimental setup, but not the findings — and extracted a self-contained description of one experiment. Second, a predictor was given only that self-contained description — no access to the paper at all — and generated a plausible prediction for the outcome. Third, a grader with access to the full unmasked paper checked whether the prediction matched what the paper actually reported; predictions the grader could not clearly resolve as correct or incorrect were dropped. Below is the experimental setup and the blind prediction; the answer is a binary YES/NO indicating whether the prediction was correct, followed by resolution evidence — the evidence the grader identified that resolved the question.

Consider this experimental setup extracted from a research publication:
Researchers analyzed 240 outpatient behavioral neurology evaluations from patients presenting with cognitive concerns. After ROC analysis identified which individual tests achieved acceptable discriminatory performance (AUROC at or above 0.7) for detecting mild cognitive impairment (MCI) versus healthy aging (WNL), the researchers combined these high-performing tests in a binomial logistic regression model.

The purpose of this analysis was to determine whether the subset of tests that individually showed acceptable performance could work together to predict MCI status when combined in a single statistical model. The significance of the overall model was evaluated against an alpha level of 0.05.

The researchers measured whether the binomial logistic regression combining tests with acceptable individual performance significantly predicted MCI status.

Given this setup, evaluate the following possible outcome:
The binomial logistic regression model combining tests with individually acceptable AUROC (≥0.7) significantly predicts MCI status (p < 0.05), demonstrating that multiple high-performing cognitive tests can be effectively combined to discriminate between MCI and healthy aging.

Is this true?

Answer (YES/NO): YES